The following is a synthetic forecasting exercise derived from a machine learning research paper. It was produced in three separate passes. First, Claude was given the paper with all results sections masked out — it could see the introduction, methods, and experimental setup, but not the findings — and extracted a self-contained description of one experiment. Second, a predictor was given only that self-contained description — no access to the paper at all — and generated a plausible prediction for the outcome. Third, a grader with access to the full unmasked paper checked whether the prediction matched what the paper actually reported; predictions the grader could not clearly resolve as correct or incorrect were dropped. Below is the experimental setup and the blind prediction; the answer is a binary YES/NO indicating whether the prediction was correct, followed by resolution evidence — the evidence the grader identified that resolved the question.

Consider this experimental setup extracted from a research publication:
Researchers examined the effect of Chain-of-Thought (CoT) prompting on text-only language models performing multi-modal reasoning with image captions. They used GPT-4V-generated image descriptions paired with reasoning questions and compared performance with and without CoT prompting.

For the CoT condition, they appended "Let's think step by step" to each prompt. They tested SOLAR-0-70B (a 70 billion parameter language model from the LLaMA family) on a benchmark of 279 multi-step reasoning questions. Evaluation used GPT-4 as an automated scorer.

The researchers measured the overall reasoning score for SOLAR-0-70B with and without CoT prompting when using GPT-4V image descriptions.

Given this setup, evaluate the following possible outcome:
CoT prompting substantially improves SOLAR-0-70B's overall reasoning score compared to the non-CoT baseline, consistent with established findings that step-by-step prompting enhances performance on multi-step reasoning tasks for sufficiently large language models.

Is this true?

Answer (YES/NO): YES